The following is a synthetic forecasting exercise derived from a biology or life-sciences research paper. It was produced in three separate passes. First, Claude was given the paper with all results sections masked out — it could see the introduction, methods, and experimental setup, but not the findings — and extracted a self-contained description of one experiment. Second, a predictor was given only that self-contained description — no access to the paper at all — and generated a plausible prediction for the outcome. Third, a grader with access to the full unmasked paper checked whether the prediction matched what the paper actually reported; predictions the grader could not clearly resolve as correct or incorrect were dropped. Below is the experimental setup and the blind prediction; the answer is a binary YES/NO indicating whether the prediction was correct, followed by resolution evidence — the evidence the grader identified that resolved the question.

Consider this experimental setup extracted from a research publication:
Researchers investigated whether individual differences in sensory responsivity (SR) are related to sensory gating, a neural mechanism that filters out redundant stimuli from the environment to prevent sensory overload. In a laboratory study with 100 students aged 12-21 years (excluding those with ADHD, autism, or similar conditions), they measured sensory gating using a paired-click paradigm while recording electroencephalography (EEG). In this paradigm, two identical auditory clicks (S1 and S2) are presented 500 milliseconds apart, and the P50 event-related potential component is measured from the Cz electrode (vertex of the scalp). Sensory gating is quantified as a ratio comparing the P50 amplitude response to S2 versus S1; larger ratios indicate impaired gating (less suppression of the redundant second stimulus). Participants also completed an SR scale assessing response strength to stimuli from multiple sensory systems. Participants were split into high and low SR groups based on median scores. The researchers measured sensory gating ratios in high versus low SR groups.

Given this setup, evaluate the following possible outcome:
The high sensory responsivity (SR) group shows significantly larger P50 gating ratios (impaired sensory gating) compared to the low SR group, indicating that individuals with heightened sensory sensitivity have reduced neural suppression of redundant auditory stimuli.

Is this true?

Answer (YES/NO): NO